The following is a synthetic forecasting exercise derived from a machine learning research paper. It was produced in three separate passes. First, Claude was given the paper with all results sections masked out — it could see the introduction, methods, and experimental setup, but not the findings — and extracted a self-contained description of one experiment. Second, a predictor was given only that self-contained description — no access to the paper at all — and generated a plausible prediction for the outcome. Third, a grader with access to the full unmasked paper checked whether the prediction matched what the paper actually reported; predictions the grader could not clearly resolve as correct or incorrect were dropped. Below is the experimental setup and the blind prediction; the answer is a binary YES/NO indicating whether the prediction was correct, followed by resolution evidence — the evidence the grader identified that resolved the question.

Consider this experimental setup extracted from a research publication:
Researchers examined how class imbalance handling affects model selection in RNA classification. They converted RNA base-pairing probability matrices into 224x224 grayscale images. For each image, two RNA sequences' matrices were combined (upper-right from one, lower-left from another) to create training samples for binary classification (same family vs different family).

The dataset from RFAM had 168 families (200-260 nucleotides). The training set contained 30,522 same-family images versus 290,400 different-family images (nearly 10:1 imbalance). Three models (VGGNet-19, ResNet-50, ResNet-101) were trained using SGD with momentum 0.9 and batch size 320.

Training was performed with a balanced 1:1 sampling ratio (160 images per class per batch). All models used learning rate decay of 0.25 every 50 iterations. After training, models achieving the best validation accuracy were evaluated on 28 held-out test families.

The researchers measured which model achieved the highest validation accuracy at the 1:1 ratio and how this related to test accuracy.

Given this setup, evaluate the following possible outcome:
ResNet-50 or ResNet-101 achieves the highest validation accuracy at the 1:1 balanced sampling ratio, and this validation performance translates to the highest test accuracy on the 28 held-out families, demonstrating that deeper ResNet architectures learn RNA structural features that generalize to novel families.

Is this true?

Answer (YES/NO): YES